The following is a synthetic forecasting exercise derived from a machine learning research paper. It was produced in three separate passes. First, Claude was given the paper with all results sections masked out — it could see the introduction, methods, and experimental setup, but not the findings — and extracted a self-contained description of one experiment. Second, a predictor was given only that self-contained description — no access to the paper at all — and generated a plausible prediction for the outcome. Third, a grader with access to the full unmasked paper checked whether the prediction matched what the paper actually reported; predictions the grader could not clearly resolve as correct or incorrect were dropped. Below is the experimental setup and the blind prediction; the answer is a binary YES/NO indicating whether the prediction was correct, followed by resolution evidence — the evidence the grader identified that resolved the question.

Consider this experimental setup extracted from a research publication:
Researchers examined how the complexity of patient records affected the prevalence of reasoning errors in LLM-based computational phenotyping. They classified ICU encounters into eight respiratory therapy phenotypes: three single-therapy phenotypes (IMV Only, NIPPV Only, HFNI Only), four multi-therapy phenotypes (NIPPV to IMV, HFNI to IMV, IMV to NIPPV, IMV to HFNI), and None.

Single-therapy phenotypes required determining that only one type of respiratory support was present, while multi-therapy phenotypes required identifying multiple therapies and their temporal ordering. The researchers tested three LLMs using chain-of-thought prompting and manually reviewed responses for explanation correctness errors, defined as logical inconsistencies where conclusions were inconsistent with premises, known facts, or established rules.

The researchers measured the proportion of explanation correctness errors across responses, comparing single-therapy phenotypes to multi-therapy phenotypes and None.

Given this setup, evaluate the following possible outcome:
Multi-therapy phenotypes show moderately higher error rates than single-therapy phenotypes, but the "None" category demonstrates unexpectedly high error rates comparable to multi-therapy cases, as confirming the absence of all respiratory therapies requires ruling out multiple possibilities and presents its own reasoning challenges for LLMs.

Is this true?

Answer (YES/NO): NO